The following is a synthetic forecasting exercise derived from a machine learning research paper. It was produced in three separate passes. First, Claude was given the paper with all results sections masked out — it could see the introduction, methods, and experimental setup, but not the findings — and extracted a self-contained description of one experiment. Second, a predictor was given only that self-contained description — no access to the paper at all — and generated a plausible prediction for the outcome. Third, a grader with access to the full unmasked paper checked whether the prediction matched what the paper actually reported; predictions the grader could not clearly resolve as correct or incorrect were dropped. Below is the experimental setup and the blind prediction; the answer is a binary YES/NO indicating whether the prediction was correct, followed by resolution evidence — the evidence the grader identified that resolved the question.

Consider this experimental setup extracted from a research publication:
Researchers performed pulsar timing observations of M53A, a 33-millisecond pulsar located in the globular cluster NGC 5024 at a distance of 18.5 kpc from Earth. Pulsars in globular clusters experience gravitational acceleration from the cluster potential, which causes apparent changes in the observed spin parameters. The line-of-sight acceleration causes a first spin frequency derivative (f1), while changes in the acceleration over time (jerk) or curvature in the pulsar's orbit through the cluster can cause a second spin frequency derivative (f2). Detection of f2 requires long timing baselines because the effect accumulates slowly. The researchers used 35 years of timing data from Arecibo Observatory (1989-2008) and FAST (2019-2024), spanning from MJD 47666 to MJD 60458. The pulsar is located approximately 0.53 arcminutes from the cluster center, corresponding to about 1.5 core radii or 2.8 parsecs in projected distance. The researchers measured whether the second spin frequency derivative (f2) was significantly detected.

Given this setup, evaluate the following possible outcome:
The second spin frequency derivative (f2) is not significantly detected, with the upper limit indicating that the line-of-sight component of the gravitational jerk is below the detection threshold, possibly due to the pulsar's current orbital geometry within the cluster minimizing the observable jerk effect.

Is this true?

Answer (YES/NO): NO